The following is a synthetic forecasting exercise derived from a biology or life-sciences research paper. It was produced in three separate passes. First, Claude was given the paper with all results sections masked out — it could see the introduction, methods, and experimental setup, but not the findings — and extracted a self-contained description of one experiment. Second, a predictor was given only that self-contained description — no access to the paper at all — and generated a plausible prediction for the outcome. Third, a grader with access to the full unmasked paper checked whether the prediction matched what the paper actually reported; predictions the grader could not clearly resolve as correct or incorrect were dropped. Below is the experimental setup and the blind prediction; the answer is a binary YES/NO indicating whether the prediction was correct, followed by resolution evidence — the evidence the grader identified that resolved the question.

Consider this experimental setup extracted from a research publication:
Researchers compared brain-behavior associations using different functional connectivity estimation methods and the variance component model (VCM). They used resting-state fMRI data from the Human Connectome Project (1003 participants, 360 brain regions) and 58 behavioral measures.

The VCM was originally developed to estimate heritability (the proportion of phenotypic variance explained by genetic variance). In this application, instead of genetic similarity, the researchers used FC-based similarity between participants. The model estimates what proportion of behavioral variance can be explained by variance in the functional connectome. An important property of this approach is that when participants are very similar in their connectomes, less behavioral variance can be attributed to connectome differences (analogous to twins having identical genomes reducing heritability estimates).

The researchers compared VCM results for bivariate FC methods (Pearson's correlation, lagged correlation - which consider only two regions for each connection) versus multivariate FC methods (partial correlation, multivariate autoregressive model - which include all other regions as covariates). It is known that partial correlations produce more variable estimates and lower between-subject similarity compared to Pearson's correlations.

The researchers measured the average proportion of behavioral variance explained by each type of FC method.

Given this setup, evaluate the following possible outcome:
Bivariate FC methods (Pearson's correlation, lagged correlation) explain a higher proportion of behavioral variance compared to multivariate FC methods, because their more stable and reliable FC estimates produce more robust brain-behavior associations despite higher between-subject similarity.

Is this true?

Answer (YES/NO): NO